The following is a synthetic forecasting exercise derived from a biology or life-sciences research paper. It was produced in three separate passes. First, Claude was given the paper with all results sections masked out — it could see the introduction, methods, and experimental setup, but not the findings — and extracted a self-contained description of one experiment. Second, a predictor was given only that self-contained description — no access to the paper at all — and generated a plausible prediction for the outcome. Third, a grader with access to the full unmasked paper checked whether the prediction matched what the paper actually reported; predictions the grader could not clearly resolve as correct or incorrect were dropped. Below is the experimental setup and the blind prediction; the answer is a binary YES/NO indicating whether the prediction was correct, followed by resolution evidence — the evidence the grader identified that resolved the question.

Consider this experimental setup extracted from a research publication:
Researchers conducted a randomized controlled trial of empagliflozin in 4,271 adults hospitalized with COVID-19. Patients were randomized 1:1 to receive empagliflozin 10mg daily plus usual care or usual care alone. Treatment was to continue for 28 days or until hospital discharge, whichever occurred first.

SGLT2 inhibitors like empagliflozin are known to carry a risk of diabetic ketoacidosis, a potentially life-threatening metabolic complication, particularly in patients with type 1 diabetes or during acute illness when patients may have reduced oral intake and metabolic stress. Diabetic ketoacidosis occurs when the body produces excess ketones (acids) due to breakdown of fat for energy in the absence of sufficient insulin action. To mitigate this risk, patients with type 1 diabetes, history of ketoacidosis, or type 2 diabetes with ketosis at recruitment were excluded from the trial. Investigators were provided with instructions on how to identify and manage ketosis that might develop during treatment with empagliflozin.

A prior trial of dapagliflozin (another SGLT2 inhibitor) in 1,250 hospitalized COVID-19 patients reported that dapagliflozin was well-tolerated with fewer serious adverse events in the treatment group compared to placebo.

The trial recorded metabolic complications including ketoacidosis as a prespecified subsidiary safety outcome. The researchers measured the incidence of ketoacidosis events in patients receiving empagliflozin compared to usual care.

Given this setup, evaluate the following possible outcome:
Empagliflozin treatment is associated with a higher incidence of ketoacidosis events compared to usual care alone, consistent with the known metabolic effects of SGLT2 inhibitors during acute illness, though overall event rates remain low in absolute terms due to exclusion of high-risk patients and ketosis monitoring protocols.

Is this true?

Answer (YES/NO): NO